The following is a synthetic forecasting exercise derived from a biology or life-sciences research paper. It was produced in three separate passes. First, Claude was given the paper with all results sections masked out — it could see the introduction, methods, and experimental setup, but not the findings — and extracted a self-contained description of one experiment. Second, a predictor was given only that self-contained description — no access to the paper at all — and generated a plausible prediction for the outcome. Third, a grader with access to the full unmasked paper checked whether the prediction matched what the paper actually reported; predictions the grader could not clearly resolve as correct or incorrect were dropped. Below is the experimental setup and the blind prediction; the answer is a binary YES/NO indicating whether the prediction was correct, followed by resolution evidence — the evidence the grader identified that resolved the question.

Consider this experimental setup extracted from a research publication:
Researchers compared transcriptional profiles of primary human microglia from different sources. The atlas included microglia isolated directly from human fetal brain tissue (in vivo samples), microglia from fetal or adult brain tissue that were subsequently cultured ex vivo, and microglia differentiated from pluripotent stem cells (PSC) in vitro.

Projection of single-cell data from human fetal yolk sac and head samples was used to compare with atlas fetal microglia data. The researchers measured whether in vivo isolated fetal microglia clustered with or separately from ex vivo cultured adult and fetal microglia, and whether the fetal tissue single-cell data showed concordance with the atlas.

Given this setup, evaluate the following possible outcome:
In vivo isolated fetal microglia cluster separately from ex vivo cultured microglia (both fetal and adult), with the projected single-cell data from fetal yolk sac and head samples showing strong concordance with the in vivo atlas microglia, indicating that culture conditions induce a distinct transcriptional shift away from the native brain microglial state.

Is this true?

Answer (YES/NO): NO